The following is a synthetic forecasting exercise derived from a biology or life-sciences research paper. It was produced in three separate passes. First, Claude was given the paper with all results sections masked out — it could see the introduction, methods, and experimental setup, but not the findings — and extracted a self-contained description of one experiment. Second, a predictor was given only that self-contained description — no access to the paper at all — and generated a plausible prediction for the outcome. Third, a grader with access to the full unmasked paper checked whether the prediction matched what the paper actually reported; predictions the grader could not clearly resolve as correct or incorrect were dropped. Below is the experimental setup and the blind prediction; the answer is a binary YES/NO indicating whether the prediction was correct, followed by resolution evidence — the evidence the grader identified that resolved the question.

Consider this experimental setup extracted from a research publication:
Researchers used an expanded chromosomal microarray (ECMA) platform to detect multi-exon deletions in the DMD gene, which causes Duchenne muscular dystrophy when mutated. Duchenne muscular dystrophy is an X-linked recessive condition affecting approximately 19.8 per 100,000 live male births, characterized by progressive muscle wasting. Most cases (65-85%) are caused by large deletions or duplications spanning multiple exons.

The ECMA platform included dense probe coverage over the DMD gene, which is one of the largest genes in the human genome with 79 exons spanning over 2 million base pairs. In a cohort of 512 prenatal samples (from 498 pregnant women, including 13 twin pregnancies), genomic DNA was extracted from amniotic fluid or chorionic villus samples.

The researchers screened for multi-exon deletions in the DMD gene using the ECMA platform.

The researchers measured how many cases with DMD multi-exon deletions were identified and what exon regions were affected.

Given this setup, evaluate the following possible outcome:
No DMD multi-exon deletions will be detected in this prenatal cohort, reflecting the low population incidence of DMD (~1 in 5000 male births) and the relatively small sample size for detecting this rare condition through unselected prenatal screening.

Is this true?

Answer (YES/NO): NO